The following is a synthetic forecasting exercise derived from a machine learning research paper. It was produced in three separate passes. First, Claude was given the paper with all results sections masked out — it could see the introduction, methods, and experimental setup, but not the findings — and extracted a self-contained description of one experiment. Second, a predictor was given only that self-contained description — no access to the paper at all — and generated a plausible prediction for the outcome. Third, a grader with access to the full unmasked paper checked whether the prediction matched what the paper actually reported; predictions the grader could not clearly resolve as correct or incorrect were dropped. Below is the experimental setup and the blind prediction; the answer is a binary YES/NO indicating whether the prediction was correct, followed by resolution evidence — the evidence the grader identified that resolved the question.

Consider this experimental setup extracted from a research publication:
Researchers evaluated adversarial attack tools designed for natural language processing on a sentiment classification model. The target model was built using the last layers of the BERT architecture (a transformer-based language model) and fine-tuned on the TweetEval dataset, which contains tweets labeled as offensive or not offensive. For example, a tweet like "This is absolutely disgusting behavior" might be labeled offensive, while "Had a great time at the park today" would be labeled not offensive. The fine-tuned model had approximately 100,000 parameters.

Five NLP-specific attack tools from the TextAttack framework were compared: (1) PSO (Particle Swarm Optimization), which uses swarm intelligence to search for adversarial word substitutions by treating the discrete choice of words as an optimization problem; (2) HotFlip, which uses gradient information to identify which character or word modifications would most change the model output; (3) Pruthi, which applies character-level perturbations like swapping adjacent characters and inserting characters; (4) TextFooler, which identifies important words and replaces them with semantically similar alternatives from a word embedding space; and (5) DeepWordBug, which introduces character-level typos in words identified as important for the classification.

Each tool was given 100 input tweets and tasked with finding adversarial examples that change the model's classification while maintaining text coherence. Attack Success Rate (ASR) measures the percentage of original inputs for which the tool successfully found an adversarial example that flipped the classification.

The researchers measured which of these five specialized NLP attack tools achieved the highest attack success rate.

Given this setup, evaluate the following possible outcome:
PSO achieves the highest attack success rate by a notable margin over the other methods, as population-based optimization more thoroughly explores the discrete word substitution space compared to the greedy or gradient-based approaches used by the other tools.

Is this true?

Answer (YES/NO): YES